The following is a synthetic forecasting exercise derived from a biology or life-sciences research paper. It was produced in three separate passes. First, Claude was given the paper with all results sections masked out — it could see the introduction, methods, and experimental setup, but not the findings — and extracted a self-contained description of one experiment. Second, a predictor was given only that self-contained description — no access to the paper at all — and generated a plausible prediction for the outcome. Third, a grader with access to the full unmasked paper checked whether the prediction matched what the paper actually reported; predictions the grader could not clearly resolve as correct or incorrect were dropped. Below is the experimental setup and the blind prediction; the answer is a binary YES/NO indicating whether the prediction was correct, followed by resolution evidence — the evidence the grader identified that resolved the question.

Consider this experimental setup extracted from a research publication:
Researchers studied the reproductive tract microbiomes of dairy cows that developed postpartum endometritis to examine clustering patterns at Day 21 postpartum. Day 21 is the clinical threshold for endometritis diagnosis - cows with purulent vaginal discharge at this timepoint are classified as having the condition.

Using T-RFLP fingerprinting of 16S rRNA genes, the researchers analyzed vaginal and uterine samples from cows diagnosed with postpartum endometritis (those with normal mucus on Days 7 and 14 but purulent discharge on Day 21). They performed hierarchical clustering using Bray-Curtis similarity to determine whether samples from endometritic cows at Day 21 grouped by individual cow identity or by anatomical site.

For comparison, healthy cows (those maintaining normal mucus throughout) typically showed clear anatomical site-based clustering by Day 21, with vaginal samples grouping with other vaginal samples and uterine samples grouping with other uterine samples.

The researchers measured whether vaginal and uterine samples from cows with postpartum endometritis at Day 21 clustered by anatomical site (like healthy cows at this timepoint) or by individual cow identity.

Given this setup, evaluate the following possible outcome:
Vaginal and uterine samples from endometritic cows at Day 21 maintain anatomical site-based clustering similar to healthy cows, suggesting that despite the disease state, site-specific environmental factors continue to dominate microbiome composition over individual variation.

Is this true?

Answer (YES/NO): NO